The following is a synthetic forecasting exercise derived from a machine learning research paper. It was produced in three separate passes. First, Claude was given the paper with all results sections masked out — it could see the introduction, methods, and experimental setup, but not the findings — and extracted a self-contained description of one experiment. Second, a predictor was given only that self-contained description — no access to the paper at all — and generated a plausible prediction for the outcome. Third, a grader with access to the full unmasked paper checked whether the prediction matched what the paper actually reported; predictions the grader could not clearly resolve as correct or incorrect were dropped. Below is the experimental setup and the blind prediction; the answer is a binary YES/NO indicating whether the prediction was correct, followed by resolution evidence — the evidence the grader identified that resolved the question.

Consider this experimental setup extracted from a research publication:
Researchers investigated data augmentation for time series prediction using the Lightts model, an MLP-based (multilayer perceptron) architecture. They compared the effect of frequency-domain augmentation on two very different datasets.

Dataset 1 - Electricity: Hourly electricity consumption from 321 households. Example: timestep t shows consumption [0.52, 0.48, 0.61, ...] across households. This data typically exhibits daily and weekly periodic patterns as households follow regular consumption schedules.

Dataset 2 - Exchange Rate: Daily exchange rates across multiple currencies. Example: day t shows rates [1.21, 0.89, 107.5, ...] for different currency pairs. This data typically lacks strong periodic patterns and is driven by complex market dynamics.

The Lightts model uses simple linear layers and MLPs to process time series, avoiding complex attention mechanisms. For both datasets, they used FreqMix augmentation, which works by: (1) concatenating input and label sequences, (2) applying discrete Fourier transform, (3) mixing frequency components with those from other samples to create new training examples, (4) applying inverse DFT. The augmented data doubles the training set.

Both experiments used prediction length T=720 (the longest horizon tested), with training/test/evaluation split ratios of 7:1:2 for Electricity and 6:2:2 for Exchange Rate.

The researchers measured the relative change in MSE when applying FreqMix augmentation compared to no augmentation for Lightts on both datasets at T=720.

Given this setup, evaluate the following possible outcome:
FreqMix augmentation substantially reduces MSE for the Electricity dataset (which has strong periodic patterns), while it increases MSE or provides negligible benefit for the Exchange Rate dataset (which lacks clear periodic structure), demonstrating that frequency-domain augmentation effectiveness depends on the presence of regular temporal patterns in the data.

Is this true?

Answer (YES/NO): NO